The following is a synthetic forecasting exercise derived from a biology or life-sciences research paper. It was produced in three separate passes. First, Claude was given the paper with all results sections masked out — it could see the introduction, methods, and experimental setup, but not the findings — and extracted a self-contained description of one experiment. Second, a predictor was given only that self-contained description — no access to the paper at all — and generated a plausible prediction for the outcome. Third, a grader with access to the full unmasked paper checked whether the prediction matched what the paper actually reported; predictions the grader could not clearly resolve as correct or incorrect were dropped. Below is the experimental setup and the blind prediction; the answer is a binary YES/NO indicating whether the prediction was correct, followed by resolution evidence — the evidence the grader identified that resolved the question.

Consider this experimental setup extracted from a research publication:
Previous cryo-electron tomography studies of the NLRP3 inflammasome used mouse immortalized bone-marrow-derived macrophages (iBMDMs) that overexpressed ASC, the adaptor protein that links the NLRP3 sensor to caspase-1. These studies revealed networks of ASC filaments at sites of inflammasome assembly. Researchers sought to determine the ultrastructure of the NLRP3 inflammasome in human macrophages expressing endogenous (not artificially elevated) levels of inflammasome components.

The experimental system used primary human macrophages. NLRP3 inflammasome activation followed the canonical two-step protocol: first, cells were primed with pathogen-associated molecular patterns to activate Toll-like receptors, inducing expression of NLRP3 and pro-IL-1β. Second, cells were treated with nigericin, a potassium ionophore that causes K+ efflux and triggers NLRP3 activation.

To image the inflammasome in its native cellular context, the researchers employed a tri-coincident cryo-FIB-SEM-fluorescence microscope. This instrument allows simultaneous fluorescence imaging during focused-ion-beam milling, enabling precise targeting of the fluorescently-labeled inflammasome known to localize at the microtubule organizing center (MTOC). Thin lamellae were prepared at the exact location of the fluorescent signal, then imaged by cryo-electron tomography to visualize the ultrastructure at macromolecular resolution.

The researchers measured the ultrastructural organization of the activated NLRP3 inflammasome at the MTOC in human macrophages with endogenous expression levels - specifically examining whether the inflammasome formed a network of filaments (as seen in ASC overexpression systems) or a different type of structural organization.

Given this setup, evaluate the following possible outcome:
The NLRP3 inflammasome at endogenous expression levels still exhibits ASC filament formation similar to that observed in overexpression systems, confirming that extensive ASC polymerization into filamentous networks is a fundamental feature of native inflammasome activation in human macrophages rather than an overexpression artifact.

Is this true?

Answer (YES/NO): NO